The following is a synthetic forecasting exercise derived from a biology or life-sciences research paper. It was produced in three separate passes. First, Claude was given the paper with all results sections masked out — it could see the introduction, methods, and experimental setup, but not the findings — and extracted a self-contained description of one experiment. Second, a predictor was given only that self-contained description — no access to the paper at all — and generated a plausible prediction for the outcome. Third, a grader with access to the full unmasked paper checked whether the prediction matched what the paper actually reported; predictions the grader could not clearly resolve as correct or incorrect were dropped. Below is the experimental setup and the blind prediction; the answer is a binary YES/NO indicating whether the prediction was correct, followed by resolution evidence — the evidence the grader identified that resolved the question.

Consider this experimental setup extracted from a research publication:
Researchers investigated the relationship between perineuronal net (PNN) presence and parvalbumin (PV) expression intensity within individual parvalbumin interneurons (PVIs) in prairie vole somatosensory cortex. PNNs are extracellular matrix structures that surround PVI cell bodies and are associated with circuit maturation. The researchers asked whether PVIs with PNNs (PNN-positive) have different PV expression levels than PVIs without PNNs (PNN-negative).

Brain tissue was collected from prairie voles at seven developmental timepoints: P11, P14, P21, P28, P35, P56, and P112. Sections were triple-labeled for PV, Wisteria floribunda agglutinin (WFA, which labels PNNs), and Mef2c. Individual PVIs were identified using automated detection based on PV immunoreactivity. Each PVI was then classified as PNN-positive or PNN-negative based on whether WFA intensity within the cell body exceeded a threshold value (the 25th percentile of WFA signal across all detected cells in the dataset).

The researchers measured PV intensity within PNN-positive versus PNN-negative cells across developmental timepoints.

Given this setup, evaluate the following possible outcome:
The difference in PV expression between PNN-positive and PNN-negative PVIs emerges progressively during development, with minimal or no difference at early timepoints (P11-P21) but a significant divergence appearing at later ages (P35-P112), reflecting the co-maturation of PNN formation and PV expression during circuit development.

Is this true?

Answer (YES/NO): NO